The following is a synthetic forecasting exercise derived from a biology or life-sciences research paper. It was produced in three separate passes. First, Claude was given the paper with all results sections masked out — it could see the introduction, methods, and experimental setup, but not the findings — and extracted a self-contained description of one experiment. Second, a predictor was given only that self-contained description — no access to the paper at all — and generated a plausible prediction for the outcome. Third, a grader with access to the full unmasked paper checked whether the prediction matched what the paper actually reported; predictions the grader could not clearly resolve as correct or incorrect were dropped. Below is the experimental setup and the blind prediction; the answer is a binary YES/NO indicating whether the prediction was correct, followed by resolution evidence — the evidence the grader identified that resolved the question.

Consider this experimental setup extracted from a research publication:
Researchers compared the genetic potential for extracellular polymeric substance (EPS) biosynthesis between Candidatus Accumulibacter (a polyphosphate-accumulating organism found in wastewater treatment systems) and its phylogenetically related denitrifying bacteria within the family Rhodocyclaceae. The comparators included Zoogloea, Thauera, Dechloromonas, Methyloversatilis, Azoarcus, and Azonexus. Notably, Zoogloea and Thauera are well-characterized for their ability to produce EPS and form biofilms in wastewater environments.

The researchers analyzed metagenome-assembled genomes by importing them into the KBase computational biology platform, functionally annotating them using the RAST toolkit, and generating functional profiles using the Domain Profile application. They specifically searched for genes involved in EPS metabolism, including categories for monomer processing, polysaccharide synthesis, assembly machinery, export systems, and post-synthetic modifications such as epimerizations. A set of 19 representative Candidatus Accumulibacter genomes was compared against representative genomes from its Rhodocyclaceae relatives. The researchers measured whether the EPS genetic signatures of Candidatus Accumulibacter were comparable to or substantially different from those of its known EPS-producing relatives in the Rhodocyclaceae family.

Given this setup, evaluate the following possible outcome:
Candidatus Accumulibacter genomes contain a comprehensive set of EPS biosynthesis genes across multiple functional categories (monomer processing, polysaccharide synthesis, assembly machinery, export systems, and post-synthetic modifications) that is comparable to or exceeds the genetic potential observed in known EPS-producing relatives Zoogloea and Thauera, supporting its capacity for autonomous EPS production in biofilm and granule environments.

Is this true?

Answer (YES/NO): YES